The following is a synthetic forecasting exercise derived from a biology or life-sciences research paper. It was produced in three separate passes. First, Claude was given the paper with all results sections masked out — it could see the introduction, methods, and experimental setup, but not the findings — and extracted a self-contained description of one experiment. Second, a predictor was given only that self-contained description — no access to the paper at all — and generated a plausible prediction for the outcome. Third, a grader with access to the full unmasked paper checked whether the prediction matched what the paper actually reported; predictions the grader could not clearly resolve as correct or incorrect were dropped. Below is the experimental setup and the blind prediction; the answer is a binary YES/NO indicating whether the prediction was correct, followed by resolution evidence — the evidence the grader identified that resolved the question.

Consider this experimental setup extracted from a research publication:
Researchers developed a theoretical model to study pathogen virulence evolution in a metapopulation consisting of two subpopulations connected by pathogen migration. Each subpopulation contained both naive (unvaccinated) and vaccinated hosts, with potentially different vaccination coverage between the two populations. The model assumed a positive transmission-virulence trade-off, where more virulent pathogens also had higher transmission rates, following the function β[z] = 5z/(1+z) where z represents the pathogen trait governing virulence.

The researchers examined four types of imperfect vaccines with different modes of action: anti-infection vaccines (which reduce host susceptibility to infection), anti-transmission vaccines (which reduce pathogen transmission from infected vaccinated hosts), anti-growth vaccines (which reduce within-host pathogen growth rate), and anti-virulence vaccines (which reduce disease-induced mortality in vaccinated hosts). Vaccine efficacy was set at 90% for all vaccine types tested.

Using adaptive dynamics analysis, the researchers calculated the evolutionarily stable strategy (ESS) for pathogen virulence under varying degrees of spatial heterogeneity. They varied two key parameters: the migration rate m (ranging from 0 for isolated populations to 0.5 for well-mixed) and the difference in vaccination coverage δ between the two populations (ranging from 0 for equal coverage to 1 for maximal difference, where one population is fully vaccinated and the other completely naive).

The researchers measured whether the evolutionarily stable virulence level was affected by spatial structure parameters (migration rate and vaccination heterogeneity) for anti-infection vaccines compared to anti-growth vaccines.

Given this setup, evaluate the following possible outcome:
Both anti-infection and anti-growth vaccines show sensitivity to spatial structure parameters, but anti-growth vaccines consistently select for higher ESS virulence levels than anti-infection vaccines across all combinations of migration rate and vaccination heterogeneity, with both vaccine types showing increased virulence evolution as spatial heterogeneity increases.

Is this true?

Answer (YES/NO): NO